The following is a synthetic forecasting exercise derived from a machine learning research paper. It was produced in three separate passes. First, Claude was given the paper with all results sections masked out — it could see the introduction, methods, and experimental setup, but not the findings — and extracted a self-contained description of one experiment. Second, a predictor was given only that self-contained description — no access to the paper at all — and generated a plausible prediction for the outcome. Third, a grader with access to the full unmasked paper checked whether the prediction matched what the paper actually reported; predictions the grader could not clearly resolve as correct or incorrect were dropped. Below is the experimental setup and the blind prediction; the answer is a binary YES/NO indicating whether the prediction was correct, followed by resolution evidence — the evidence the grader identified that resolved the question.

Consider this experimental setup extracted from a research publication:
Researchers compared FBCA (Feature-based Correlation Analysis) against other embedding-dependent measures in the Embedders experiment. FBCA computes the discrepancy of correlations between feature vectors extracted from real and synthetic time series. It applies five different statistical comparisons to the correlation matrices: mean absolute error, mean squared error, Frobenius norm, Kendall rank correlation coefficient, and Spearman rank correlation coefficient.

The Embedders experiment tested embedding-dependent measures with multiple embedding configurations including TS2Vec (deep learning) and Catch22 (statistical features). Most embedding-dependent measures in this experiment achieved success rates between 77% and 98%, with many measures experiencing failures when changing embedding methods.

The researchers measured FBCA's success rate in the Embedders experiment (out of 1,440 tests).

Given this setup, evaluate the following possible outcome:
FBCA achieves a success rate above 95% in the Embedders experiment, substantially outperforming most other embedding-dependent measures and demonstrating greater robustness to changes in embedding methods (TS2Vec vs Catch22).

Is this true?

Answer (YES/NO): NO